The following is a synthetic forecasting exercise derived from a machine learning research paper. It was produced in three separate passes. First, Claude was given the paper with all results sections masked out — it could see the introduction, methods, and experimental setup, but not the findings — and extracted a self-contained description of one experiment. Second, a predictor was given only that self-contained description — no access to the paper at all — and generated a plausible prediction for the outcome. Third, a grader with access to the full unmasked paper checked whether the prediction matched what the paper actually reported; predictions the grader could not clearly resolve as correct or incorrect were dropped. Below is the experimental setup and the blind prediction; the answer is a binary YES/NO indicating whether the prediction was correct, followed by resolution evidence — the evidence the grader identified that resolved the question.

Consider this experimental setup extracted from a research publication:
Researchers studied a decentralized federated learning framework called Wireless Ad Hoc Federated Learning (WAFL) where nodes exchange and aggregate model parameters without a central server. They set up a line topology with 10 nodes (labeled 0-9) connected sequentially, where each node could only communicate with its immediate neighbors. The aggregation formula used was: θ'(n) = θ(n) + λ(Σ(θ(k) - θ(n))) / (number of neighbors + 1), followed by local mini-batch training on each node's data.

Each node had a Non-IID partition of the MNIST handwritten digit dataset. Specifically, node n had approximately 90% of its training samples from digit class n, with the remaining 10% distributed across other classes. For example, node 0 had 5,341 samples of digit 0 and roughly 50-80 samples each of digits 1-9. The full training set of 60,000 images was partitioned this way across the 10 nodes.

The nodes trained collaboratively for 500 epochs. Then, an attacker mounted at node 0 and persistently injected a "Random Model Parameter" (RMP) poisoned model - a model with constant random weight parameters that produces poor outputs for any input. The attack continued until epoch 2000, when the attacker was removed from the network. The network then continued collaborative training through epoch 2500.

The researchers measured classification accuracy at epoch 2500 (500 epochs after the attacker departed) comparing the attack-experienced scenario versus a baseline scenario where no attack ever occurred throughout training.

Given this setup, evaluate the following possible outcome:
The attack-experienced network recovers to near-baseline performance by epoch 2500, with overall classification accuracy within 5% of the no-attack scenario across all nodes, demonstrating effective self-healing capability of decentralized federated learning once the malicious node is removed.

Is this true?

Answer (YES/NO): NO